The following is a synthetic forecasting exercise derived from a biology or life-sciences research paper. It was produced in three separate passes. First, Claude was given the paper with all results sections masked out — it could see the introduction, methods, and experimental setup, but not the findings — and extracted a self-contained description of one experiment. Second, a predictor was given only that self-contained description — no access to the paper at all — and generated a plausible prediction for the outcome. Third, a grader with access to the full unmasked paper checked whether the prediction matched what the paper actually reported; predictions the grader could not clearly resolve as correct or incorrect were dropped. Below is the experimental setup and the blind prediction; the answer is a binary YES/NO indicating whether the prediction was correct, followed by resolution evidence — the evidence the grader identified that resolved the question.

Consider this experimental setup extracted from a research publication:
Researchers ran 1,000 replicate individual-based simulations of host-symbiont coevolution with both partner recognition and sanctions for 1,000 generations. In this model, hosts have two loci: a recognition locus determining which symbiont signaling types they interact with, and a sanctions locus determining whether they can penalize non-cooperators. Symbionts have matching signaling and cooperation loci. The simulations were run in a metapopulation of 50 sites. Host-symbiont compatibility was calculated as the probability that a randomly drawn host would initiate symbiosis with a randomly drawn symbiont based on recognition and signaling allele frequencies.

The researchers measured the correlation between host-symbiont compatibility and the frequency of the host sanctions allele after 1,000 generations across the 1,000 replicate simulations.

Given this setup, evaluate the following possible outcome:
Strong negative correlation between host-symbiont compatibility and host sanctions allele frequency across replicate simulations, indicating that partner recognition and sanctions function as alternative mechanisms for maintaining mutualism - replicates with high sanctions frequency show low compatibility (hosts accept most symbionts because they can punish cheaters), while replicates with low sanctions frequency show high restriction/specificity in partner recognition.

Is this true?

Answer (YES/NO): NO